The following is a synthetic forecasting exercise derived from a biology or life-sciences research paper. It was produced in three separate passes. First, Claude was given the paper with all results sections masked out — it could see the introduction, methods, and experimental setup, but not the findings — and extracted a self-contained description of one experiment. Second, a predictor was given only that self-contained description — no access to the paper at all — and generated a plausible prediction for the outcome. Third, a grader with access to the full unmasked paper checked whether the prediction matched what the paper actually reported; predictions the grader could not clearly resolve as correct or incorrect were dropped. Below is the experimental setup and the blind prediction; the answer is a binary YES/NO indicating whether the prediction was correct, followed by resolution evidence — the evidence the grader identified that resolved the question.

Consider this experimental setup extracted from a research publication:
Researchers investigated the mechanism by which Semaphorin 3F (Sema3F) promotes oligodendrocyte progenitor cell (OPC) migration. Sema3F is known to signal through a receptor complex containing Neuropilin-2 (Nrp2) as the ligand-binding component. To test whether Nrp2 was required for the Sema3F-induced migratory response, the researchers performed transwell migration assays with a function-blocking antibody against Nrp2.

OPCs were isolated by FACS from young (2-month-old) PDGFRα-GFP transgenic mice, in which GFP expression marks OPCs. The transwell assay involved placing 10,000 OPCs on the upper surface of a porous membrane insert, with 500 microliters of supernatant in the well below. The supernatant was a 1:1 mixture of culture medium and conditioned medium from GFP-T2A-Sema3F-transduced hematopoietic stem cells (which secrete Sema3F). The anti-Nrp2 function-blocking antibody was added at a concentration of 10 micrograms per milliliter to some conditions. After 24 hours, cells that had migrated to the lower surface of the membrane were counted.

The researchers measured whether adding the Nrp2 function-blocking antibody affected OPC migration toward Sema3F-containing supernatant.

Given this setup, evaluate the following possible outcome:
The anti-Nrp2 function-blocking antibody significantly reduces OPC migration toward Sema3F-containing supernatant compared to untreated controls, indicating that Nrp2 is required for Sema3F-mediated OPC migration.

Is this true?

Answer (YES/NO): YES